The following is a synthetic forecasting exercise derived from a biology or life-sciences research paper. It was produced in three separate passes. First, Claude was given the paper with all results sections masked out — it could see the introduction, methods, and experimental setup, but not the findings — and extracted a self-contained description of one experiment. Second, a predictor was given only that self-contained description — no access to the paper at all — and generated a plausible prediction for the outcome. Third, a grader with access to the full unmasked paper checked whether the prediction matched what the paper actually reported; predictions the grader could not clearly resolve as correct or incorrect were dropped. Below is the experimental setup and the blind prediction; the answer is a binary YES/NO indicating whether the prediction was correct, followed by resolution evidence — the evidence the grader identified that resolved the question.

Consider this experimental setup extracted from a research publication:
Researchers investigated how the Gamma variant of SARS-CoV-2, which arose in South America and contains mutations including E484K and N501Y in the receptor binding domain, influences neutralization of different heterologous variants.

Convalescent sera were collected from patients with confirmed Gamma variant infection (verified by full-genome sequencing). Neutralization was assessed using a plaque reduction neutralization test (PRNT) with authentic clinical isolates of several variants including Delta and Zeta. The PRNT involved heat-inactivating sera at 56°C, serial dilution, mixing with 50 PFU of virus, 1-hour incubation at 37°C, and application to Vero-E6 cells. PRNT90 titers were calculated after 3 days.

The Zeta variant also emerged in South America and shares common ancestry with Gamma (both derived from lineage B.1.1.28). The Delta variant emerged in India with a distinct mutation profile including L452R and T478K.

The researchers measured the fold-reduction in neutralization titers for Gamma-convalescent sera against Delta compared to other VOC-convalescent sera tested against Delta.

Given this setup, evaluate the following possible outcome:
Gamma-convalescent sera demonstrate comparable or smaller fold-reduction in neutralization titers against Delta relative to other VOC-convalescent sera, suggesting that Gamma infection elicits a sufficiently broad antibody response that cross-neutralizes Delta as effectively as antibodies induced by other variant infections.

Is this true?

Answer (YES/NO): NO